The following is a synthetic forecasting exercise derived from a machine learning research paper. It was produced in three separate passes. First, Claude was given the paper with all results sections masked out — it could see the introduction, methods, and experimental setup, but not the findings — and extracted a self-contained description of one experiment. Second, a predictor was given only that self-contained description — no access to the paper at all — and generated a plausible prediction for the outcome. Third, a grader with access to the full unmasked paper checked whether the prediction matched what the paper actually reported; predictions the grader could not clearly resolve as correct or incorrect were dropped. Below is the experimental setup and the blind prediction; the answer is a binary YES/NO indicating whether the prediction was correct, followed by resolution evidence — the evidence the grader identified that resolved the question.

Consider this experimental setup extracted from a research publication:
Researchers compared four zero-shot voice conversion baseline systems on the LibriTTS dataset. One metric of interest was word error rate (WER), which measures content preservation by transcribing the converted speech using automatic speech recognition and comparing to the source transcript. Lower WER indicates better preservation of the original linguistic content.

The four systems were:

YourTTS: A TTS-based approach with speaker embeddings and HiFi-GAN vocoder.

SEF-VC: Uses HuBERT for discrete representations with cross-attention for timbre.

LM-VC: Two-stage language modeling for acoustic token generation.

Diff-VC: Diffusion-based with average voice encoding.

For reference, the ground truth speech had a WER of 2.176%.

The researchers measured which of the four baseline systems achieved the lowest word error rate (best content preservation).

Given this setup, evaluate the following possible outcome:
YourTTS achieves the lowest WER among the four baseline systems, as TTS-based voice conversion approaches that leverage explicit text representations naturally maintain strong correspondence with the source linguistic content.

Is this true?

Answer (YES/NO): NO